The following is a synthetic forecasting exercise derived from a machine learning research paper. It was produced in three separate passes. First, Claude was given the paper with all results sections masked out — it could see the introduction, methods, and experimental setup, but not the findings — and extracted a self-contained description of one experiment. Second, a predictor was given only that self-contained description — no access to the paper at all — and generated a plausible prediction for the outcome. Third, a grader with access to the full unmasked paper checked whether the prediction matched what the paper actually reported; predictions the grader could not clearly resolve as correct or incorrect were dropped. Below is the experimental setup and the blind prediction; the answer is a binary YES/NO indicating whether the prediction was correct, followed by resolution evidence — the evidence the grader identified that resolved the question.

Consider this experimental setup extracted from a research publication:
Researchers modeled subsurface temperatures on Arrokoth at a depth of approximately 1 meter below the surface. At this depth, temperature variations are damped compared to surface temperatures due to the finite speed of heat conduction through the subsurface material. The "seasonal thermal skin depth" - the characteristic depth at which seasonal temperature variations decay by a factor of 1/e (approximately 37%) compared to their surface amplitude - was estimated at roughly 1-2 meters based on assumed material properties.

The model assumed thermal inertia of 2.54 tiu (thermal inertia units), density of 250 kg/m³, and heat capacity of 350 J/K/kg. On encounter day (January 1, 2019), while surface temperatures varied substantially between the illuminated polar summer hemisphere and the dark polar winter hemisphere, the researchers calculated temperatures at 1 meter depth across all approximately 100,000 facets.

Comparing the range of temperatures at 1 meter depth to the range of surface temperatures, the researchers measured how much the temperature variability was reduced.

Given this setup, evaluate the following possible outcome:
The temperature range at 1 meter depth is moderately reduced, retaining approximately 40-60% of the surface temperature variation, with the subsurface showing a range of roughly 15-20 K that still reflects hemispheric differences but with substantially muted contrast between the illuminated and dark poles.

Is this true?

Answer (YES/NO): NO